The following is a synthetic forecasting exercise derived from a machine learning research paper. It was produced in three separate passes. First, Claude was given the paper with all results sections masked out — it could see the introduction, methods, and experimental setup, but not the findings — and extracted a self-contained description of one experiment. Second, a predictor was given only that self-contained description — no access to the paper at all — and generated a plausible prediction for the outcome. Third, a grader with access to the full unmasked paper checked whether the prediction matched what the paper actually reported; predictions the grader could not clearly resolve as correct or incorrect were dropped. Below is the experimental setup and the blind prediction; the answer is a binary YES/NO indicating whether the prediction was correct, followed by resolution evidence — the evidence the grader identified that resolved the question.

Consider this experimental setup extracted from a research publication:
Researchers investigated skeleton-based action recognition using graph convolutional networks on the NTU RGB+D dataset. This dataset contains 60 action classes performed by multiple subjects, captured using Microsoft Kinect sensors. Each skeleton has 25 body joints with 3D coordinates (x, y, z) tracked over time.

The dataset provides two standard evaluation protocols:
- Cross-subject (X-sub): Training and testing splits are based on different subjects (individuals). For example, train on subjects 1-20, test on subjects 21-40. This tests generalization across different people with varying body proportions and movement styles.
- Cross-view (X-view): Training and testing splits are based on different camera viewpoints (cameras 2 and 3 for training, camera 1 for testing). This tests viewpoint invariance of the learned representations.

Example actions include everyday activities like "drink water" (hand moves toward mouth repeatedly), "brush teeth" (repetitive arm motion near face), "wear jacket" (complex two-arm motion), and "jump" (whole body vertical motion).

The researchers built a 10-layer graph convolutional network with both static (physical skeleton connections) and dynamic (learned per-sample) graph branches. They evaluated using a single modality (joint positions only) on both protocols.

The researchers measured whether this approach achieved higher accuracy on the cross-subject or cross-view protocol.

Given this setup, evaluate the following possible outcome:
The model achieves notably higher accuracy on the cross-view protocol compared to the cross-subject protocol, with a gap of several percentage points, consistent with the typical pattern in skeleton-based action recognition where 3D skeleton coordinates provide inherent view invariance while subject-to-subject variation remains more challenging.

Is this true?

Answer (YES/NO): YES